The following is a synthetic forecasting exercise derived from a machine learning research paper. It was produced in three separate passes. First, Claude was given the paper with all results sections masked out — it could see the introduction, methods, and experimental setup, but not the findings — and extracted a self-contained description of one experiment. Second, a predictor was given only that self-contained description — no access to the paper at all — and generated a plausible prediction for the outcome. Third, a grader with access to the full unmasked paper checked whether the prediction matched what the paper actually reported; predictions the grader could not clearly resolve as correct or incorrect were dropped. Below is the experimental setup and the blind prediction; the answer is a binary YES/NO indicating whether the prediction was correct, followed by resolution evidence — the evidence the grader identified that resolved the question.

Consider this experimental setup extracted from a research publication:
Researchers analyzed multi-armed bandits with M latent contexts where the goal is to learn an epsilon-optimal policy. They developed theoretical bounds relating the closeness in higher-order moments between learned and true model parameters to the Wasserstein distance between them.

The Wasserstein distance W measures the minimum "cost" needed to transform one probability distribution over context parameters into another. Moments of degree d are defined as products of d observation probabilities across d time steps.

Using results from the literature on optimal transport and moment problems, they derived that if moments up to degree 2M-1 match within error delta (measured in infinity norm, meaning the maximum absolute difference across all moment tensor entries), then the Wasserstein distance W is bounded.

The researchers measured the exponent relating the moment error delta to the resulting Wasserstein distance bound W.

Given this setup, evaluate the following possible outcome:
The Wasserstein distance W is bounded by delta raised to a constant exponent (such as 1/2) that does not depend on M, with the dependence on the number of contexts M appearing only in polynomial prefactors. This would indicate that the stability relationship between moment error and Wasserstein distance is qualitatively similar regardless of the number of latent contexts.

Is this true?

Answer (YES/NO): NO